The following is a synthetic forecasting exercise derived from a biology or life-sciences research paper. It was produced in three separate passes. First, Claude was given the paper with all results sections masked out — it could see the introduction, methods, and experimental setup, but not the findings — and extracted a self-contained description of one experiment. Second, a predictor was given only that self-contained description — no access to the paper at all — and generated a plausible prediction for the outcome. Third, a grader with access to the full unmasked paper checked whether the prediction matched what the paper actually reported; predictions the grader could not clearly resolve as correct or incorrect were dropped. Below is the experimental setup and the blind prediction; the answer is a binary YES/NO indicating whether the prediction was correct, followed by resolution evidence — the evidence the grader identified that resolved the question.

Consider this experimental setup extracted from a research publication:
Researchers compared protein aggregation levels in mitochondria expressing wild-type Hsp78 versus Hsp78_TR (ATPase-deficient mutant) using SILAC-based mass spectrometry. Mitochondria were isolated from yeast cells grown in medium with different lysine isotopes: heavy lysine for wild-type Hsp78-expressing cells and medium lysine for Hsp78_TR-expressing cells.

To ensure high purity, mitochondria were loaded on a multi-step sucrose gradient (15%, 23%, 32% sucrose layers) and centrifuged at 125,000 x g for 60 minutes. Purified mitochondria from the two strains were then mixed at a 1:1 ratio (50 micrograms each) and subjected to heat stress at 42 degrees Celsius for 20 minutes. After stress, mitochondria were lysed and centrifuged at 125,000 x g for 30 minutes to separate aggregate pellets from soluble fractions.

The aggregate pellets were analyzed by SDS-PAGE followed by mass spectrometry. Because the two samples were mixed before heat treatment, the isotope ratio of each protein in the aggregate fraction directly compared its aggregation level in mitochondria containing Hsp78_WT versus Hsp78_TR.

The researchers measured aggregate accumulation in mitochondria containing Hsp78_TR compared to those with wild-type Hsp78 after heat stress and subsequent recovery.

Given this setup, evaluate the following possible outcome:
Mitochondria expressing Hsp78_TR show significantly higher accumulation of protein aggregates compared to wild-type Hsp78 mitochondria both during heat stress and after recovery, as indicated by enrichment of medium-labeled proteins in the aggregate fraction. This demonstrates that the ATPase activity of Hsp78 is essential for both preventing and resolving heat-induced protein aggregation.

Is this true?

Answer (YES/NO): NO